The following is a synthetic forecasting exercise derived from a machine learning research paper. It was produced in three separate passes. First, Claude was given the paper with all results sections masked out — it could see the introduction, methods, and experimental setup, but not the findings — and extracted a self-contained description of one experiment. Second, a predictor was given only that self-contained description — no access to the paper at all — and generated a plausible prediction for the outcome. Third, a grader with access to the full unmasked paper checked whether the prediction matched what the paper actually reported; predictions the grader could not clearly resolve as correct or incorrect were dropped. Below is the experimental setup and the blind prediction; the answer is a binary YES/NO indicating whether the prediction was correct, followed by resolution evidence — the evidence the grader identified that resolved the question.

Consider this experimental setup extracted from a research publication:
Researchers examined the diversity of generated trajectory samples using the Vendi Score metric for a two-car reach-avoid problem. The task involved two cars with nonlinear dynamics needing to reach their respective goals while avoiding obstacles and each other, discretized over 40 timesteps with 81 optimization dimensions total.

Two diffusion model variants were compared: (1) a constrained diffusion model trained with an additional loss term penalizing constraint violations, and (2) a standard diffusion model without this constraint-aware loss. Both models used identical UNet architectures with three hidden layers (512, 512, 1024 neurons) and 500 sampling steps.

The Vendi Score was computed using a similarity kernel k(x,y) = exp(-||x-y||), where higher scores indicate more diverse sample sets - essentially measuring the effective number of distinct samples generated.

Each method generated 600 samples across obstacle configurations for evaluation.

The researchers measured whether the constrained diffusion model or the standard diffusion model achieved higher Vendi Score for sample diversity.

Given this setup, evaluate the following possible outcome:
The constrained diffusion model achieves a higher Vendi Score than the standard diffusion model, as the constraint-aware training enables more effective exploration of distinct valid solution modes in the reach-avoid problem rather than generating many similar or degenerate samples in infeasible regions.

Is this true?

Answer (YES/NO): NO